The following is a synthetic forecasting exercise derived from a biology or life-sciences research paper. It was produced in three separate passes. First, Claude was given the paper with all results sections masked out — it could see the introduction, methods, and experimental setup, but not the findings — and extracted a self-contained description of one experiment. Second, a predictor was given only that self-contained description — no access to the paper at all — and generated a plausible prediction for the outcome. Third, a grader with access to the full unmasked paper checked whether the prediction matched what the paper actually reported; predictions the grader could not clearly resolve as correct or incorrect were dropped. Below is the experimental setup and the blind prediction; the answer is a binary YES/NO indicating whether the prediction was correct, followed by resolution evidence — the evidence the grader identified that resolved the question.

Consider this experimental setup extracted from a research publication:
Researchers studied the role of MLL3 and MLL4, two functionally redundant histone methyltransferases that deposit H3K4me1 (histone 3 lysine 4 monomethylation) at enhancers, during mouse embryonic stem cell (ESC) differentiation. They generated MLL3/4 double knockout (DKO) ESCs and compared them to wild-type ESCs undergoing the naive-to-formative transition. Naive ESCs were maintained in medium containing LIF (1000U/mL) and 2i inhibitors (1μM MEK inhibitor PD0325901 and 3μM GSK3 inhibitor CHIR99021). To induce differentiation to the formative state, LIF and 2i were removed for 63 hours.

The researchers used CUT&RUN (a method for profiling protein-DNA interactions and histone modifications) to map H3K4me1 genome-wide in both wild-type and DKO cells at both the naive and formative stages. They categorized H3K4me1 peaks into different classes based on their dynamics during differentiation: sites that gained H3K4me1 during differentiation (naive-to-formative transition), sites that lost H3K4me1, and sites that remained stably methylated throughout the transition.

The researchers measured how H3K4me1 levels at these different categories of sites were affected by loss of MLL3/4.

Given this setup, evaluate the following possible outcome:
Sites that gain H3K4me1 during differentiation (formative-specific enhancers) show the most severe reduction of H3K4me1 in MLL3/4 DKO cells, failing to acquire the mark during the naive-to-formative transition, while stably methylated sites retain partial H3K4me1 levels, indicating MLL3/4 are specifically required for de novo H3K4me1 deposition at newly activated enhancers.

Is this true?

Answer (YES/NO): NO